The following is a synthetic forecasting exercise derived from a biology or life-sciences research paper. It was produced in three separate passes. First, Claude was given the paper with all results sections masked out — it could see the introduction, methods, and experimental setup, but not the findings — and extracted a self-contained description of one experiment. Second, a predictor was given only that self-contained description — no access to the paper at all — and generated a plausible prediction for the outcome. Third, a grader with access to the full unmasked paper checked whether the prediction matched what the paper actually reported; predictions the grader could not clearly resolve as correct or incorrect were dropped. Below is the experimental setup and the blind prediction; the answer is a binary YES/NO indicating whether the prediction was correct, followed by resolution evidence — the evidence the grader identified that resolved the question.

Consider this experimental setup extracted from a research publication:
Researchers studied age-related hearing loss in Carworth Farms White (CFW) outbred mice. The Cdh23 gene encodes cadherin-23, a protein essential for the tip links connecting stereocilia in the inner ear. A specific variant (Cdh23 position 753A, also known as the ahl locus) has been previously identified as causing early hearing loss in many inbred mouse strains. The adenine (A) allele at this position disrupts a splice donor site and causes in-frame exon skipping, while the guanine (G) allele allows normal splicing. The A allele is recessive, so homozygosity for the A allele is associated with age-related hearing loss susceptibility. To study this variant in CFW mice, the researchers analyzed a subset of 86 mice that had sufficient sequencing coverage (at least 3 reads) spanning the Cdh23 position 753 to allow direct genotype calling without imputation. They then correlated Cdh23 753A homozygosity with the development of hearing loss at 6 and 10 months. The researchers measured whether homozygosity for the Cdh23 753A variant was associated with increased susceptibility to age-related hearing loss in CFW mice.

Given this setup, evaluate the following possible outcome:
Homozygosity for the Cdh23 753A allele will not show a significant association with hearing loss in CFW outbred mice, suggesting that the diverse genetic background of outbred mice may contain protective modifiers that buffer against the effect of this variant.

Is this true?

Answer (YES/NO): NO